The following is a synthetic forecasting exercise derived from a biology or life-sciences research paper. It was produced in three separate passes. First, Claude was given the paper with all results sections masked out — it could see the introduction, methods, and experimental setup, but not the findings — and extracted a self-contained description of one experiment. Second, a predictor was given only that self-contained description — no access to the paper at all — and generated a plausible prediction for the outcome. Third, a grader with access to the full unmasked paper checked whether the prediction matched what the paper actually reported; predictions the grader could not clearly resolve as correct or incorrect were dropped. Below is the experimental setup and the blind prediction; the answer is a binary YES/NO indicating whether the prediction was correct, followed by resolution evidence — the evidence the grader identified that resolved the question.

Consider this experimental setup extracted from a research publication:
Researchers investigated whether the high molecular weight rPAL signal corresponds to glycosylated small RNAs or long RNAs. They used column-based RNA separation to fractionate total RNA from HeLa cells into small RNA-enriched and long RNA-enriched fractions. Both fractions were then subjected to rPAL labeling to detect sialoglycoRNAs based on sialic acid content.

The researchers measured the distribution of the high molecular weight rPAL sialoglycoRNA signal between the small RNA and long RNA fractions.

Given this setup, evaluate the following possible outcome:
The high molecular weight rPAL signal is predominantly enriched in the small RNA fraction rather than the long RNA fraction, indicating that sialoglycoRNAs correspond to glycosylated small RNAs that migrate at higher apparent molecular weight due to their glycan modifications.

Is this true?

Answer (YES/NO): YES